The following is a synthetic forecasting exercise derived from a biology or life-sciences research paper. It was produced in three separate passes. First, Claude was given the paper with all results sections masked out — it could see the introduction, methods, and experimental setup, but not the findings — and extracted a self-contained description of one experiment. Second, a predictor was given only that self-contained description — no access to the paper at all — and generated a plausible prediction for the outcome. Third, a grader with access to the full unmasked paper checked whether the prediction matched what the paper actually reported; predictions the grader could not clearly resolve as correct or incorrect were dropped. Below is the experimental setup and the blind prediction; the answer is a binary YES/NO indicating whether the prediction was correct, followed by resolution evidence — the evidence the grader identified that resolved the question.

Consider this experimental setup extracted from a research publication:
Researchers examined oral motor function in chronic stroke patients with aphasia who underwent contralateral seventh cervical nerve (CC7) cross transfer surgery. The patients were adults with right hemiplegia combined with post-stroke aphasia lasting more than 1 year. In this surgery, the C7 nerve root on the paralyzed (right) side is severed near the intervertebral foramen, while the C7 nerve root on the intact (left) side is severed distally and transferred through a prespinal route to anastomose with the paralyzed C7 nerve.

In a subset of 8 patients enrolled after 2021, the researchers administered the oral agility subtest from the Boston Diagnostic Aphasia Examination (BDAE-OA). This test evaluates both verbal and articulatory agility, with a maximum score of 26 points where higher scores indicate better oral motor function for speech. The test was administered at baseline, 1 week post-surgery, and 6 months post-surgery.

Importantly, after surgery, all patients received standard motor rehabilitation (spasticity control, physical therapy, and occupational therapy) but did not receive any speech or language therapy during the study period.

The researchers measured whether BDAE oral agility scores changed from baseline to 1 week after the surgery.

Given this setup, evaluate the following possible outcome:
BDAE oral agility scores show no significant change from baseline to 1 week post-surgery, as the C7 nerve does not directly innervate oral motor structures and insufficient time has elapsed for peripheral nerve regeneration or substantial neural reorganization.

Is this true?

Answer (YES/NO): NO